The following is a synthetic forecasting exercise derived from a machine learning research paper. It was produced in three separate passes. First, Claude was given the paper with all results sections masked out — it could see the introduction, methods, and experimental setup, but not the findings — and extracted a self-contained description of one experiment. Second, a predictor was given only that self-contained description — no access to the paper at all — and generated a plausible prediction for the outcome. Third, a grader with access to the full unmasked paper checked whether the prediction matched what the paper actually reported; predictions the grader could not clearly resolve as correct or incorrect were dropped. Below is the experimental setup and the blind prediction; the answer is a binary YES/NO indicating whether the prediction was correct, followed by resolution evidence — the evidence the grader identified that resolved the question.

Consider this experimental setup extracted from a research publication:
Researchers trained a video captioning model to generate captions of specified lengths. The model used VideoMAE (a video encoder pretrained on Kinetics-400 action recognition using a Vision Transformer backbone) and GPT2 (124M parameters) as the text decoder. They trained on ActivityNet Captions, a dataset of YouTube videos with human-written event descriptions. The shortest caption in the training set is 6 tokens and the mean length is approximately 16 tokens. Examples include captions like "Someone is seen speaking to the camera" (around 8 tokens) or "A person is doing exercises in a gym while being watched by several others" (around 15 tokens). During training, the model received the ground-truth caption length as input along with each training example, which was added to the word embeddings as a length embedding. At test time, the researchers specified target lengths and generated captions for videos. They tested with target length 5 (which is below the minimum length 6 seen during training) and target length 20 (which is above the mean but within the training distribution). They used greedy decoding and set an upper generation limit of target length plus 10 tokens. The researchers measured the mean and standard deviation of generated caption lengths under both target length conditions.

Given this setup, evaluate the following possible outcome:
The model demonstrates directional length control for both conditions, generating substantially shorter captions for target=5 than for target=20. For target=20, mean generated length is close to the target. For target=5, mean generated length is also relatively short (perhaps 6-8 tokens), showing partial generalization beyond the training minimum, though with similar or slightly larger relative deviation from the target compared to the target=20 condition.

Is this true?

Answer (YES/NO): NO